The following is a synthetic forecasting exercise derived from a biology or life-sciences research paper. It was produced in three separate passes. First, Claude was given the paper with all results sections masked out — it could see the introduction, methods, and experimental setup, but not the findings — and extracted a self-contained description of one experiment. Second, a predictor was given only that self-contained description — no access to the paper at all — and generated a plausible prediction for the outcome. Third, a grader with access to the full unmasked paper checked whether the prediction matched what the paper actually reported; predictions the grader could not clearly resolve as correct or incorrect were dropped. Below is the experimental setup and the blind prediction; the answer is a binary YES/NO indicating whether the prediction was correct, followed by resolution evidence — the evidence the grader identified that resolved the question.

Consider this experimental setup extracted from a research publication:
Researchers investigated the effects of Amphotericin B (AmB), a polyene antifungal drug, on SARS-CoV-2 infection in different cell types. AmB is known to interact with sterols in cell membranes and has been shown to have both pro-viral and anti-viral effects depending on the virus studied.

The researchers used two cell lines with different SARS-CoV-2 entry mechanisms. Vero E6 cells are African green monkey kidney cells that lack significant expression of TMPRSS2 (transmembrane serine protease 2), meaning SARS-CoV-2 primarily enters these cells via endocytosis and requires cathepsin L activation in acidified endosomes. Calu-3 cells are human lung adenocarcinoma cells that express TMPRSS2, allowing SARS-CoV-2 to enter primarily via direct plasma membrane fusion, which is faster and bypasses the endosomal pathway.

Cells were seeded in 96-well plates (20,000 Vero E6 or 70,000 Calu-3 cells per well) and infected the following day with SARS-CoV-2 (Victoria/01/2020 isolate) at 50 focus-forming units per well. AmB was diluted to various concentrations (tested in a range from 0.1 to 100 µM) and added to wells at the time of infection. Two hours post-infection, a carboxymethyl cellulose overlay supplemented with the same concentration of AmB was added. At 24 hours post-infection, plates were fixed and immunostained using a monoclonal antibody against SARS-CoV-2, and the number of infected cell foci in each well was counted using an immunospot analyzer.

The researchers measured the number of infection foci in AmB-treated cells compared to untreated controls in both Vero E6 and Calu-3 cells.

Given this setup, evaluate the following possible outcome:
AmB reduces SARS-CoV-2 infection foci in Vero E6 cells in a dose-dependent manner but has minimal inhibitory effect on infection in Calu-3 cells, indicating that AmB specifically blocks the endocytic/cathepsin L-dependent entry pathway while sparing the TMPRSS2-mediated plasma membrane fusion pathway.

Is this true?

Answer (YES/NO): NO